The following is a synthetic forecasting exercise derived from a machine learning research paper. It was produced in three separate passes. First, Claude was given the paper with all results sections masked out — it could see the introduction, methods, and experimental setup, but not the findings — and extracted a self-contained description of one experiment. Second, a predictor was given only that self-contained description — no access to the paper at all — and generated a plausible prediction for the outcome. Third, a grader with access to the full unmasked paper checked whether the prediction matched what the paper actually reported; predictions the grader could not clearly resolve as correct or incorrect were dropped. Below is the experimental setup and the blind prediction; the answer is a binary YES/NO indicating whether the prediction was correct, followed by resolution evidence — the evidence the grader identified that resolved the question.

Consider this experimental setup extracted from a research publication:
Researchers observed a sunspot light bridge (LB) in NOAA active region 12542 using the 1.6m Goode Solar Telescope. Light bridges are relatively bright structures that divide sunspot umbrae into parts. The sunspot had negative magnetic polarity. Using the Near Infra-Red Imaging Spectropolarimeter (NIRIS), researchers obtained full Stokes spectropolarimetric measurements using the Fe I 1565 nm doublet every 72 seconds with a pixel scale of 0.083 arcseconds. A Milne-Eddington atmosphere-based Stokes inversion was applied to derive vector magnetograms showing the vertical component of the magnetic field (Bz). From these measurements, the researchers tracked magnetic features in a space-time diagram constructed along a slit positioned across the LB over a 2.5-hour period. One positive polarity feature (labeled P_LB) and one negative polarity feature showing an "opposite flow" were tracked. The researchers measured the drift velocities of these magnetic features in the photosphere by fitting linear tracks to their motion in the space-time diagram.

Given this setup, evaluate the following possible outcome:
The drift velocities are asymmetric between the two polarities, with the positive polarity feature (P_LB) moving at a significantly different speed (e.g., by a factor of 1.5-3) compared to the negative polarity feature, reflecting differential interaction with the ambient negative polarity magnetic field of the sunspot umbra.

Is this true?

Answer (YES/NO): NO